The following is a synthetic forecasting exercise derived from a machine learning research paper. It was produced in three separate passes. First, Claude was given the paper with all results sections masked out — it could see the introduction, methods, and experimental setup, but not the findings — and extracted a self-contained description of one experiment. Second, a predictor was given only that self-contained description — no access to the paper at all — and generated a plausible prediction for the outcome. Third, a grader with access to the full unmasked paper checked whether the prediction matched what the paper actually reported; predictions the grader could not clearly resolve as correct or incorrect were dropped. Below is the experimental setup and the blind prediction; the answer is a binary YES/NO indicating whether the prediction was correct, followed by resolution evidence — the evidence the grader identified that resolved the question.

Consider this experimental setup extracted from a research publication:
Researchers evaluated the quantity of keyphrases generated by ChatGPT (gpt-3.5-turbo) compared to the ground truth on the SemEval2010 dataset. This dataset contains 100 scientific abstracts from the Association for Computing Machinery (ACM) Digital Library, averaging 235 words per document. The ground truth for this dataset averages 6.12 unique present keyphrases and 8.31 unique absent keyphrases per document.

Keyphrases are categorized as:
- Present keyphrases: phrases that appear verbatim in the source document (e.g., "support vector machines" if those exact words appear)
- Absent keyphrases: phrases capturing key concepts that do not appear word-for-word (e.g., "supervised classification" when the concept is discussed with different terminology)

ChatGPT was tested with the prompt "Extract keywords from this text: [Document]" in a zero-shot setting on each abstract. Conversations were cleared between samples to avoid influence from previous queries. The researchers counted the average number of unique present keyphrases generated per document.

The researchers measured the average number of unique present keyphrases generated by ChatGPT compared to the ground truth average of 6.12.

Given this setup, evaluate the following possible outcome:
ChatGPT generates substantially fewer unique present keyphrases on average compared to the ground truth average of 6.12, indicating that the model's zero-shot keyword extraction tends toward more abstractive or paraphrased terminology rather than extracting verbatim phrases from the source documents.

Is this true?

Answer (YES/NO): NO